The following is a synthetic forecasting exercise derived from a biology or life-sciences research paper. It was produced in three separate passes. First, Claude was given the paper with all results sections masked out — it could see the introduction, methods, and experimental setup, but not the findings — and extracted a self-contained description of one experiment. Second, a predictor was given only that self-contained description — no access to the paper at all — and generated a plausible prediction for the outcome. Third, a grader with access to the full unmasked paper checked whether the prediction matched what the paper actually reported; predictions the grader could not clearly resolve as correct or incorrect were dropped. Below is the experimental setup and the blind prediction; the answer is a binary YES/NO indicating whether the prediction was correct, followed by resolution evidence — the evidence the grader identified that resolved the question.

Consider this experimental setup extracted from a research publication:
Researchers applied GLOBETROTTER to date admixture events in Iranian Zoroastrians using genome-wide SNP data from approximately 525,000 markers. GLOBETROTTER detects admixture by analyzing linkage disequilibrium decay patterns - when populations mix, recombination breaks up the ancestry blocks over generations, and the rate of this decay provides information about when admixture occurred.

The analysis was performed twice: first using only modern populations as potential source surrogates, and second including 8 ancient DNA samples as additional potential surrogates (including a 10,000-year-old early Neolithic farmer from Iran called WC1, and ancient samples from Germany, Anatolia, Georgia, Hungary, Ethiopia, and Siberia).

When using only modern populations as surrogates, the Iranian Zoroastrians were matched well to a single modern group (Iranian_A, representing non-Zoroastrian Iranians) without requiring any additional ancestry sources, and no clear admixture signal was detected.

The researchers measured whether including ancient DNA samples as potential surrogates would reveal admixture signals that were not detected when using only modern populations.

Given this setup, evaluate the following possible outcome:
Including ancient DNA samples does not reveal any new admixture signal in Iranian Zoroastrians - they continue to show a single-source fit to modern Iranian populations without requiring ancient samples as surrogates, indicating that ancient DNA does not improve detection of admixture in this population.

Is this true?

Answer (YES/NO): NO